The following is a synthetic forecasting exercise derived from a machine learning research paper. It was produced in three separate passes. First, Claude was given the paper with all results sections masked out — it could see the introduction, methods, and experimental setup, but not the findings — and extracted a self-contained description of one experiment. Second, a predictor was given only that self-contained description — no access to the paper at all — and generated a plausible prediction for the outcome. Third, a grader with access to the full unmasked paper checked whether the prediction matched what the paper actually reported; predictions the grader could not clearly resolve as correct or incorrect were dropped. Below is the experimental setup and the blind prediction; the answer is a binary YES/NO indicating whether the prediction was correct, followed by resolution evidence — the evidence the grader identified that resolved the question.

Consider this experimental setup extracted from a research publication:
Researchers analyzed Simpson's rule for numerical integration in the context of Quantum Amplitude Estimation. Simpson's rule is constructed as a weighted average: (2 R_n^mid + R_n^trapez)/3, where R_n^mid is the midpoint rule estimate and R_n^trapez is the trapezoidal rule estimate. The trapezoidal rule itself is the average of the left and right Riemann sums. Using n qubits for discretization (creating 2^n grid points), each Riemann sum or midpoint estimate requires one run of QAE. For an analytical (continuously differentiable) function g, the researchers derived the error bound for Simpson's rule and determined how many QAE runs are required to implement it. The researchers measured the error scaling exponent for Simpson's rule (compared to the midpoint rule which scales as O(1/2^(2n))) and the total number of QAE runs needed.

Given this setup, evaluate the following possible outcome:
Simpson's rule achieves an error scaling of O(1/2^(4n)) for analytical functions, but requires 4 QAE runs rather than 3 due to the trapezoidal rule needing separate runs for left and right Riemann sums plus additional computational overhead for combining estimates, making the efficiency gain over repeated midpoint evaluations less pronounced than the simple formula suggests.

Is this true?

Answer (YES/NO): NO